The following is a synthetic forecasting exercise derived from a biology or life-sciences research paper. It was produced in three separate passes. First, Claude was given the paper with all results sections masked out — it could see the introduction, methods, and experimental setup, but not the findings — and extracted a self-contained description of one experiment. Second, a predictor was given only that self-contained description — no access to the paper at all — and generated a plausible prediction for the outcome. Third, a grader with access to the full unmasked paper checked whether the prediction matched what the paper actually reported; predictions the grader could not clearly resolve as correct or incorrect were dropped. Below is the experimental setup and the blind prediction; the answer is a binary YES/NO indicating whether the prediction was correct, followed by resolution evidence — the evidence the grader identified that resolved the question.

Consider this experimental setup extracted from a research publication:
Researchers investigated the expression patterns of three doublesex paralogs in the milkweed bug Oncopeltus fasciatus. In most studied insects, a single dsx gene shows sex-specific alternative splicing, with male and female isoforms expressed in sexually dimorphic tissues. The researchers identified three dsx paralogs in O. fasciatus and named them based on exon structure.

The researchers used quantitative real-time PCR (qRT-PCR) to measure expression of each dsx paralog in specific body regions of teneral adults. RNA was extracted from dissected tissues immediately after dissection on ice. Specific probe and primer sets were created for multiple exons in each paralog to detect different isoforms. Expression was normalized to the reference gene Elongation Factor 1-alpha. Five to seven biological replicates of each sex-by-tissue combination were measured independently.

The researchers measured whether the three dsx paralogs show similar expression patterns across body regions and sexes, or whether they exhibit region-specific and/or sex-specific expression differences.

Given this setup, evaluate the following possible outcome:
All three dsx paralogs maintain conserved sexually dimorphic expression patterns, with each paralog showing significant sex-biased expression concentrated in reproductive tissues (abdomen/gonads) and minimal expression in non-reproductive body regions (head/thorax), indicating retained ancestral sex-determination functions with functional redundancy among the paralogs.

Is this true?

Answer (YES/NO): NO